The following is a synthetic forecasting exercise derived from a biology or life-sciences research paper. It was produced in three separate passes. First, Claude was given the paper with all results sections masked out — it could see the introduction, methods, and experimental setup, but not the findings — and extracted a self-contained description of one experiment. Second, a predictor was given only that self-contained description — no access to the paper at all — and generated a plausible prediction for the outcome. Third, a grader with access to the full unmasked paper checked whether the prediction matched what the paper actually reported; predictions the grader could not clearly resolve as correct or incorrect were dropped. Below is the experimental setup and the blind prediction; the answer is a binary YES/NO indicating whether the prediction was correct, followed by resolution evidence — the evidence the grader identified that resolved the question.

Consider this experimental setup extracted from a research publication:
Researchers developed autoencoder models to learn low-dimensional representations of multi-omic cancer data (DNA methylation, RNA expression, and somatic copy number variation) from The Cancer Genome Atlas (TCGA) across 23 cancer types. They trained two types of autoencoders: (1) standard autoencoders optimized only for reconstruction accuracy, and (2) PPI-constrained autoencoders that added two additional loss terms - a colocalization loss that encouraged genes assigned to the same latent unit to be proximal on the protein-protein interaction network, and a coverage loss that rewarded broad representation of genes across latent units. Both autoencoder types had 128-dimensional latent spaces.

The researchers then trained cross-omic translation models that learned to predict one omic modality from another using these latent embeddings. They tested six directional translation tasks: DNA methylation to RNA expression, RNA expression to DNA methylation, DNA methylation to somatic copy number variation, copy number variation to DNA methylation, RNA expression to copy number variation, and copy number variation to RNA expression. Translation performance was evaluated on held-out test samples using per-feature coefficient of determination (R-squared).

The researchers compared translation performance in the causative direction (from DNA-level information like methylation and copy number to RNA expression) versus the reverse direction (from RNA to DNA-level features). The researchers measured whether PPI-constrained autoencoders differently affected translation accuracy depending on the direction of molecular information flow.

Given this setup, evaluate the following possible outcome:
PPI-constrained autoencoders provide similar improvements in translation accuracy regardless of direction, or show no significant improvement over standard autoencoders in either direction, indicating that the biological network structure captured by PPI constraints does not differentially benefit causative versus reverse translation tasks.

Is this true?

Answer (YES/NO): YES